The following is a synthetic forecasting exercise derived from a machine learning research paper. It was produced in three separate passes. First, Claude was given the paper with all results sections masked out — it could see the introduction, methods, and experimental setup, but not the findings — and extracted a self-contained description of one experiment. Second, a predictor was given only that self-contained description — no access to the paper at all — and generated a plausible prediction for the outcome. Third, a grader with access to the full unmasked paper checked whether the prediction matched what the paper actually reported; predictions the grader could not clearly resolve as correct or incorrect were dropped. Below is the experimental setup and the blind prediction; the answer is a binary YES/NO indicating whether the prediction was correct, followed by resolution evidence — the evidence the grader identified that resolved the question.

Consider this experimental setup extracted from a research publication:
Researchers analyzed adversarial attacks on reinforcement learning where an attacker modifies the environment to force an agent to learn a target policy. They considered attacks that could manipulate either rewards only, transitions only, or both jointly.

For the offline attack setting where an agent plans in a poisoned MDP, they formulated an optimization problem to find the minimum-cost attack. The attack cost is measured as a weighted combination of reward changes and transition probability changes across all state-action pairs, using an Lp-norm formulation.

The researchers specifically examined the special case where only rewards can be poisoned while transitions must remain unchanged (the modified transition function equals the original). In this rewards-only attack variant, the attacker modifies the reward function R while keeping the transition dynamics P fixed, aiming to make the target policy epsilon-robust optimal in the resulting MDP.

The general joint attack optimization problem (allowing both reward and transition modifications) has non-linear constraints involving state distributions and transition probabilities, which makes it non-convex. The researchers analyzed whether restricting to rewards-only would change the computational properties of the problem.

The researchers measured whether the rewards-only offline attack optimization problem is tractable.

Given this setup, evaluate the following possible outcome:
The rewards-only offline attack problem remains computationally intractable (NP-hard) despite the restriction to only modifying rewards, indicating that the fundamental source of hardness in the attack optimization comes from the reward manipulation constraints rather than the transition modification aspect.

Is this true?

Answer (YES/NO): NO